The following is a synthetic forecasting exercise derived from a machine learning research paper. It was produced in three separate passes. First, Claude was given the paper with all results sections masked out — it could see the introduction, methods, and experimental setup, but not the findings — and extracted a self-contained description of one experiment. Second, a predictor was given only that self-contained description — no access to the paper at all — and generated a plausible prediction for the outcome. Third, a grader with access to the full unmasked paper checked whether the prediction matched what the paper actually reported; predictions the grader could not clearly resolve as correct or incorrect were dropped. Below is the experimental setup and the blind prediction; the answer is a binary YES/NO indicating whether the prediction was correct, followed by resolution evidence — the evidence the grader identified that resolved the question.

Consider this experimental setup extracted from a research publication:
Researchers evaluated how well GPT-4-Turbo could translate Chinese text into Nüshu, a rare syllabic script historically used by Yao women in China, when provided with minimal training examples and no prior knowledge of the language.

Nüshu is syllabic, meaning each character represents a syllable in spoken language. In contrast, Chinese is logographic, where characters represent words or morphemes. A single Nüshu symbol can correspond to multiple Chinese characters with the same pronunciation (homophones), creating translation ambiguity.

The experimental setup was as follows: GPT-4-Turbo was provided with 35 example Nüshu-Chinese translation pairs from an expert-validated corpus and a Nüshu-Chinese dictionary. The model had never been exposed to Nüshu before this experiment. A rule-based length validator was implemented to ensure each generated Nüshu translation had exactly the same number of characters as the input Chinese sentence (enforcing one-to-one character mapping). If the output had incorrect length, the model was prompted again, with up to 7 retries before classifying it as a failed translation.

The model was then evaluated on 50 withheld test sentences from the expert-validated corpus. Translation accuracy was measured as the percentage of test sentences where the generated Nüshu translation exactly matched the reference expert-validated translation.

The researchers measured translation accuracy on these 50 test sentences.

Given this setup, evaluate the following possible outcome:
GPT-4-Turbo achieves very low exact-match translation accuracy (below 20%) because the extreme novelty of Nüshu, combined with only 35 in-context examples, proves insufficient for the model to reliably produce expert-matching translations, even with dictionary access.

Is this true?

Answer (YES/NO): NO